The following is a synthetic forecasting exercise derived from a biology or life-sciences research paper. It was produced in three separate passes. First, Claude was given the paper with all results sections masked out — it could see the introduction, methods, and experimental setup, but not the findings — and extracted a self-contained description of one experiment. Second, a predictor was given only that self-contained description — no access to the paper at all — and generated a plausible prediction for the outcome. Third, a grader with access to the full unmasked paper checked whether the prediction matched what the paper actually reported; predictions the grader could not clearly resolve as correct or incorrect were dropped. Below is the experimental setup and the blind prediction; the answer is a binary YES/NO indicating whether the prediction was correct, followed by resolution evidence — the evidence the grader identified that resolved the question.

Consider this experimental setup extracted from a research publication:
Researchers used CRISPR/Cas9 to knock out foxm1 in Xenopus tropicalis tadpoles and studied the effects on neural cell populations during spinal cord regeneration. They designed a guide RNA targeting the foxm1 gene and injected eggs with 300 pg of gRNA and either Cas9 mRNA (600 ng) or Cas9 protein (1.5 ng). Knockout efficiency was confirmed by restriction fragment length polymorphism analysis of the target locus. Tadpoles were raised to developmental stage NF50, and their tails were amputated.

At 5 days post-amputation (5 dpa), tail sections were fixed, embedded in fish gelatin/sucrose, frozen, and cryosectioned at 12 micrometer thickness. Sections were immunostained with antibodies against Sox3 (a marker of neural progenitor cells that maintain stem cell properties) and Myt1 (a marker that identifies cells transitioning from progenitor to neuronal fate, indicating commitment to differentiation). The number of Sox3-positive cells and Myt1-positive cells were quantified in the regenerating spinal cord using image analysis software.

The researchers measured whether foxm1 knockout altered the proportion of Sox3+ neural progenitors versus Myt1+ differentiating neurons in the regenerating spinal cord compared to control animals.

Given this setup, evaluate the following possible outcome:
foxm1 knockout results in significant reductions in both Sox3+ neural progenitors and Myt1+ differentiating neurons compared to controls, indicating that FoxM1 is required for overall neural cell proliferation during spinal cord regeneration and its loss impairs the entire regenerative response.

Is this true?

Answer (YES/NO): NO